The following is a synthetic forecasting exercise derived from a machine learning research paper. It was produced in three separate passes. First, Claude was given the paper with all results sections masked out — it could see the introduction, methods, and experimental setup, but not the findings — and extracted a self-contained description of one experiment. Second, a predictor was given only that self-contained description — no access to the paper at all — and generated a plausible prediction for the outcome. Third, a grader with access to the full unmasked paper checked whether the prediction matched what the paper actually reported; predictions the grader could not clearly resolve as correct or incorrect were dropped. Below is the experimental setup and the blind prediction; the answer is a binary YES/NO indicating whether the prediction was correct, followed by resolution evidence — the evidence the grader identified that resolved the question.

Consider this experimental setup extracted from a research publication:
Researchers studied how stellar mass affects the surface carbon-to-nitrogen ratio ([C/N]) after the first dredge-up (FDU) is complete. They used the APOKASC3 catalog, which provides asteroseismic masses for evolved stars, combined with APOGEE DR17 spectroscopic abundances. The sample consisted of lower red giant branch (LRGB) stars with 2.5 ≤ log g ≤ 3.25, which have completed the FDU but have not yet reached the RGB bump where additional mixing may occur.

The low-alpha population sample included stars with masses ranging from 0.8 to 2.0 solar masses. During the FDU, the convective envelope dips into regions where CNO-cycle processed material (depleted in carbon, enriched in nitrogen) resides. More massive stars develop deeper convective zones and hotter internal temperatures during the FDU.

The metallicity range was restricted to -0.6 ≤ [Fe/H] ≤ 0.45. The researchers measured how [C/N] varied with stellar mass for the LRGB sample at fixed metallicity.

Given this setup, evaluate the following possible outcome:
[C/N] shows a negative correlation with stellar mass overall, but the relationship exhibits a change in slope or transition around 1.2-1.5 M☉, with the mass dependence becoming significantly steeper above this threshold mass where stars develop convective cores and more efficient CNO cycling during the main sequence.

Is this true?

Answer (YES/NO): NO